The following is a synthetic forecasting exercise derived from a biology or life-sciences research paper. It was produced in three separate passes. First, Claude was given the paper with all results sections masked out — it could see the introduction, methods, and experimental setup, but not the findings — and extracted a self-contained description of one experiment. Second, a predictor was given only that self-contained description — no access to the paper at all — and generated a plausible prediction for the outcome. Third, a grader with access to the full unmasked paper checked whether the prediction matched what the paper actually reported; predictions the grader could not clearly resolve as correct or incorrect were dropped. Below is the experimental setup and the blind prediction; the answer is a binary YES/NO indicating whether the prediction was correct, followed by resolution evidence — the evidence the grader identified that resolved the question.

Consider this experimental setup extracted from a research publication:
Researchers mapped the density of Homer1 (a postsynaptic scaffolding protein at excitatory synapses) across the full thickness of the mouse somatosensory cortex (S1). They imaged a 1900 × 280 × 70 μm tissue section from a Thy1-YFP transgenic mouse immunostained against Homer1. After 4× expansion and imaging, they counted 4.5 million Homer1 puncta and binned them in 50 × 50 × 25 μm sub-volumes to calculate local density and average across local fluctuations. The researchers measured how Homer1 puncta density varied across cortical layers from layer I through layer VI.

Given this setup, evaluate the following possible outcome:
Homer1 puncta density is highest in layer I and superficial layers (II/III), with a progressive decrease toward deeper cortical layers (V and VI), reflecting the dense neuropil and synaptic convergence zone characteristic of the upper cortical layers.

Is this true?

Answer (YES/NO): NO